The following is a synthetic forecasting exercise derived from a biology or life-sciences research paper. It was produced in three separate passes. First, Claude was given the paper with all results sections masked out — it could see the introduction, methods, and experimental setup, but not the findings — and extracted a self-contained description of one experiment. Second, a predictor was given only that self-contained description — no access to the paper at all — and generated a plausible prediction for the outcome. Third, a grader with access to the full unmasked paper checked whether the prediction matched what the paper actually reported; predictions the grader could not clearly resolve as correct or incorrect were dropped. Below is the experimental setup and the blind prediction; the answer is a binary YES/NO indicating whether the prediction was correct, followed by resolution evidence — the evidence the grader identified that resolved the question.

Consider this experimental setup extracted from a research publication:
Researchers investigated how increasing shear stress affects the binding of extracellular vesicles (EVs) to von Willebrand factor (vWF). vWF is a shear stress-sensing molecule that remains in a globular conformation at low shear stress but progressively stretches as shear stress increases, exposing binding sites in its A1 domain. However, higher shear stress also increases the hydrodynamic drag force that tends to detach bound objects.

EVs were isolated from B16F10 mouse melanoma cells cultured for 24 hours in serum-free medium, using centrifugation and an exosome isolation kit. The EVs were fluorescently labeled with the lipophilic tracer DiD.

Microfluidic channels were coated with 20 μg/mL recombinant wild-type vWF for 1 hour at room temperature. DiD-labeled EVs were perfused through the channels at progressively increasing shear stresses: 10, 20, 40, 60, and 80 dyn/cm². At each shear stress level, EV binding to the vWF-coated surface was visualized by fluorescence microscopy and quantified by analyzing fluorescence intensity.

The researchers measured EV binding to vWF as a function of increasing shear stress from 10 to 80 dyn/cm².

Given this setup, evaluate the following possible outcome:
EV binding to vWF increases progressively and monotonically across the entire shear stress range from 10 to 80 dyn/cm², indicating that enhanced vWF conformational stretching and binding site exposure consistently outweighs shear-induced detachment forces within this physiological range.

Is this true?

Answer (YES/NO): NO